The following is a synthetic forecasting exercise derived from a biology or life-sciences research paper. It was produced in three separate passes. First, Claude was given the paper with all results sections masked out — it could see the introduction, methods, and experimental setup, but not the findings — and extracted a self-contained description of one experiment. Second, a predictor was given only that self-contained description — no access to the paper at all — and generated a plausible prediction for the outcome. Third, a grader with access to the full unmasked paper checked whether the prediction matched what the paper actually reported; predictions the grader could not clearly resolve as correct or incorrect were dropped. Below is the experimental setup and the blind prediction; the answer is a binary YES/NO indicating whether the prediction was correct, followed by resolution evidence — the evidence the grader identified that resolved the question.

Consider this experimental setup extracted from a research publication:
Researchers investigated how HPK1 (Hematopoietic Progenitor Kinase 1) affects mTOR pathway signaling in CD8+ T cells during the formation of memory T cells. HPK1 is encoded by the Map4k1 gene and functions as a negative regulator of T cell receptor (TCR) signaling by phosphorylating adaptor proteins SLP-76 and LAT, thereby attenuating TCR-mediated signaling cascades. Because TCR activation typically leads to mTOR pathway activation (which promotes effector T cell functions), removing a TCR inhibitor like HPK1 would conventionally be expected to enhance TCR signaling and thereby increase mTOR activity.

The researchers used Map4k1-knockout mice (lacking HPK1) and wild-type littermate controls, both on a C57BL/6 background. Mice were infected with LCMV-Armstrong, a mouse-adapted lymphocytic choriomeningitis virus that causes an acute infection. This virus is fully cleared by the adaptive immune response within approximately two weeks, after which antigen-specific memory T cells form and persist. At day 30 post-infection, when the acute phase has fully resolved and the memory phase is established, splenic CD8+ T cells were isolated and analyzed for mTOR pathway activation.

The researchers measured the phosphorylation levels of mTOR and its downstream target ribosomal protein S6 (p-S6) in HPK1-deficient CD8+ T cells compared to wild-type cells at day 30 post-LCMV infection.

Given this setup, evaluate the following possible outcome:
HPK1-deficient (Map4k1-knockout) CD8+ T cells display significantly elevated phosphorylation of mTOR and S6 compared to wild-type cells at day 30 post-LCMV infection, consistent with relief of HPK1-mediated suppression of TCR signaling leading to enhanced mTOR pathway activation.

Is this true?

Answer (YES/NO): NO